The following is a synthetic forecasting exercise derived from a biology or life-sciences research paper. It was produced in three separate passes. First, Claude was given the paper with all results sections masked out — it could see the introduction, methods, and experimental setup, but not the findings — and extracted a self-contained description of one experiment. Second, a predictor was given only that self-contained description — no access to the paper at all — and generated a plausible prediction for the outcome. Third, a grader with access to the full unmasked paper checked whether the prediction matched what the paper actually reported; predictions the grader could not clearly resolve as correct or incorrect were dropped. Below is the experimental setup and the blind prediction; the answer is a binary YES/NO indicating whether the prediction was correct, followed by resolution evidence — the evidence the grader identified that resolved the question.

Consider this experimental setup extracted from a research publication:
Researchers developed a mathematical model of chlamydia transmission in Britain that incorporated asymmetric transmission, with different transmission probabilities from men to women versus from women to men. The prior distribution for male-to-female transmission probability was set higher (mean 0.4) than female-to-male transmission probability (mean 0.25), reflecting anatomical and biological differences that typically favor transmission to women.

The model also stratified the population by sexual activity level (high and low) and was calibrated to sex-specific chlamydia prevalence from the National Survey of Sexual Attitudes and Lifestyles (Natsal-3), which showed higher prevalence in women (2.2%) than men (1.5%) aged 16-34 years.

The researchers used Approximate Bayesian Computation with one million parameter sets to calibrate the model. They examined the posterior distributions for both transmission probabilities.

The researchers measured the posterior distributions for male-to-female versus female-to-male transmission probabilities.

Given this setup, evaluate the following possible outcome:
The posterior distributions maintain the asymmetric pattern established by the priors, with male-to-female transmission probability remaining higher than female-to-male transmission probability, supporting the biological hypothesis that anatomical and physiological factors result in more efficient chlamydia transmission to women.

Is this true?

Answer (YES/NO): YES